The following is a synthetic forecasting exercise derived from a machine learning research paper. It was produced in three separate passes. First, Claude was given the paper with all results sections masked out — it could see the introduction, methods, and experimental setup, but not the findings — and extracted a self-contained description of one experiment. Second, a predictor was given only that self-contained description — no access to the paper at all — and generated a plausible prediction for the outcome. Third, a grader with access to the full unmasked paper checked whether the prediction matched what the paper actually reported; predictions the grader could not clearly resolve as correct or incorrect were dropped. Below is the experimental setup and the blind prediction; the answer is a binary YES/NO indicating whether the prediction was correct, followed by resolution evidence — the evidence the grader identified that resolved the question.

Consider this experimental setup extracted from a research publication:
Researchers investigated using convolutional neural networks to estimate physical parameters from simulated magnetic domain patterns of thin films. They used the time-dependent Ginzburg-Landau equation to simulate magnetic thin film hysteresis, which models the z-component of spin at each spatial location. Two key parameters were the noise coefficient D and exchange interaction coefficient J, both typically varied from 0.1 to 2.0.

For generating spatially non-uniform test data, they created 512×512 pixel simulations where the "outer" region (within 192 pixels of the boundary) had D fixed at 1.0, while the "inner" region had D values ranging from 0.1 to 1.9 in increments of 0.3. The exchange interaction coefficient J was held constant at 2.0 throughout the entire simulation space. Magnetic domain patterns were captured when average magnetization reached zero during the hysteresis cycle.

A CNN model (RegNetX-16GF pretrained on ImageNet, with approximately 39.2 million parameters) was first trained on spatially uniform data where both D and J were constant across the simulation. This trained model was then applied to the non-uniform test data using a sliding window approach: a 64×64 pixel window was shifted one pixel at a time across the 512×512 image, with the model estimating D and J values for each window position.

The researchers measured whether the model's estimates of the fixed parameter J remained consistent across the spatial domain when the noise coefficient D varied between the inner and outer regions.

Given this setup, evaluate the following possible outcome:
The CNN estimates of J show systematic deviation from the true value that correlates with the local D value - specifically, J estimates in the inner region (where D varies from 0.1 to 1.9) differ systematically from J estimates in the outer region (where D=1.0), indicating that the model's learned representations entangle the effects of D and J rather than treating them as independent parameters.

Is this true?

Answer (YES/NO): NO